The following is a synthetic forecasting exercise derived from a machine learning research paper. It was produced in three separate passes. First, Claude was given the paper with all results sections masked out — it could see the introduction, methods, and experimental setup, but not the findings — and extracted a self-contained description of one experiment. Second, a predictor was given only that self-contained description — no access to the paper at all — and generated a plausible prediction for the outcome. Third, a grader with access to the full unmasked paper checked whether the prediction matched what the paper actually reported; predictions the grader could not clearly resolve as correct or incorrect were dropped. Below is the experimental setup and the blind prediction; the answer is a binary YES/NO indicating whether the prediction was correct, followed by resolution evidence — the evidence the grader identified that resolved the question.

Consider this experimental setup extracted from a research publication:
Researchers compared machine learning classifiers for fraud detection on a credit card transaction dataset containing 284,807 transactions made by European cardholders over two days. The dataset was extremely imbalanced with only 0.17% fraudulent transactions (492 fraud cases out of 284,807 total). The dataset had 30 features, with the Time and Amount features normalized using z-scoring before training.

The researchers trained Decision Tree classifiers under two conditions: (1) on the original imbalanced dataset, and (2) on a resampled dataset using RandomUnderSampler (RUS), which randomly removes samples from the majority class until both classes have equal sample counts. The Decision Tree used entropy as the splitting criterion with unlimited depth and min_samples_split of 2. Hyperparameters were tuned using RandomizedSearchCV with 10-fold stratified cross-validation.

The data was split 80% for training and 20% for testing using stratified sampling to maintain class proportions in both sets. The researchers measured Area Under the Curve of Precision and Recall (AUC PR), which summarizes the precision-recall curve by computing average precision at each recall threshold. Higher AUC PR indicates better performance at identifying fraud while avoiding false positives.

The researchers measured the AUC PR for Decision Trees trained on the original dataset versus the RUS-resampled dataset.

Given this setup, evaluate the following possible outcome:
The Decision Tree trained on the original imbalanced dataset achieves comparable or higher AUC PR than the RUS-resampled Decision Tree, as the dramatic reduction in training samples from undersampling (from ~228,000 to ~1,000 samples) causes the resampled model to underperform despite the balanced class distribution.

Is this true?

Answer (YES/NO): YES